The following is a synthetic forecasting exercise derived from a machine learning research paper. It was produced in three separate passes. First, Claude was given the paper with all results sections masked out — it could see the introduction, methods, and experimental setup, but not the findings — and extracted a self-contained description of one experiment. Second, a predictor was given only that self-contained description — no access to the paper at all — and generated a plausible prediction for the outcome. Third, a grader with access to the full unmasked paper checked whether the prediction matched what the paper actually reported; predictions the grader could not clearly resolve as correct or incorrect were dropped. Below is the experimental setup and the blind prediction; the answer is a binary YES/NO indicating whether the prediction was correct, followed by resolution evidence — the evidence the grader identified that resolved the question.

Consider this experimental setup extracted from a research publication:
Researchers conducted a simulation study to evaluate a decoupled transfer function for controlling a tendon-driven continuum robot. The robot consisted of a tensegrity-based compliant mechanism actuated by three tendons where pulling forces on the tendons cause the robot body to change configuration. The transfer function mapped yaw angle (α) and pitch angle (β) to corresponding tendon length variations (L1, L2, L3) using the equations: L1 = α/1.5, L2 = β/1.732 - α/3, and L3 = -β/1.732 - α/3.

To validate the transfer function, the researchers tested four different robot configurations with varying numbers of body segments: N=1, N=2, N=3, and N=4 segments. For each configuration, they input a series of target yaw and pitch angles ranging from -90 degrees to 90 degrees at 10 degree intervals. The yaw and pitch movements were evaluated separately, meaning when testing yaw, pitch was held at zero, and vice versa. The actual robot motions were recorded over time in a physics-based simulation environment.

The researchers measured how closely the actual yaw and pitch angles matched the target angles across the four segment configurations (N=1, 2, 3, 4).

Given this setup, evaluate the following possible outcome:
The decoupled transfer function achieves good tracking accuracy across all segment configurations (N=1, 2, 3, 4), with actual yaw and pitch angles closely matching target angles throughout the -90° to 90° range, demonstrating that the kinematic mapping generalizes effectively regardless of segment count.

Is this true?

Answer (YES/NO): NO